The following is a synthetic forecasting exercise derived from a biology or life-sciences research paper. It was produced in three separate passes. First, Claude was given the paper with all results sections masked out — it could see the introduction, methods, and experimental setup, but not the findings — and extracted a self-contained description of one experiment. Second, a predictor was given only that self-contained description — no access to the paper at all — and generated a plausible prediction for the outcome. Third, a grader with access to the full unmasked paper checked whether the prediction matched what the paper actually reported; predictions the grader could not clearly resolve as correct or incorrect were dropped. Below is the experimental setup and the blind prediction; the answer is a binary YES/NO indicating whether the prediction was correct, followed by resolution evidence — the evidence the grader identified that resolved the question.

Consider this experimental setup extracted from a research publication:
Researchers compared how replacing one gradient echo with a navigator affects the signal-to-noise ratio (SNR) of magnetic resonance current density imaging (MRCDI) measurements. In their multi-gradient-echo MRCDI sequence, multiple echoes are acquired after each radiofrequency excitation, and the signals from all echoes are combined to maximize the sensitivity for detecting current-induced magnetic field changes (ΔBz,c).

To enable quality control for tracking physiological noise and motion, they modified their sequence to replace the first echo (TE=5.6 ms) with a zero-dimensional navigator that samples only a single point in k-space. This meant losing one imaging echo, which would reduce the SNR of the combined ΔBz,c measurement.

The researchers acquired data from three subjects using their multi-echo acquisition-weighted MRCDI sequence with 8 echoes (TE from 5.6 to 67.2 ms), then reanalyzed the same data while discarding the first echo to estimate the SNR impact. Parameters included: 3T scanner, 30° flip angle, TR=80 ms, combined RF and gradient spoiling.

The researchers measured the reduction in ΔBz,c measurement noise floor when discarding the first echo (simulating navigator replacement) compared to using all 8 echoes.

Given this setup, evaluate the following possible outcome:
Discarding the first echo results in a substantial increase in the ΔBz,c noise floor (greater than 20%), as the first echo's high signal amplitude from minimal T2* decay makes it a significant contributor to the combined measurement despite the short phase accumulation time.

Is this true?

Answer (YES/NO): NO